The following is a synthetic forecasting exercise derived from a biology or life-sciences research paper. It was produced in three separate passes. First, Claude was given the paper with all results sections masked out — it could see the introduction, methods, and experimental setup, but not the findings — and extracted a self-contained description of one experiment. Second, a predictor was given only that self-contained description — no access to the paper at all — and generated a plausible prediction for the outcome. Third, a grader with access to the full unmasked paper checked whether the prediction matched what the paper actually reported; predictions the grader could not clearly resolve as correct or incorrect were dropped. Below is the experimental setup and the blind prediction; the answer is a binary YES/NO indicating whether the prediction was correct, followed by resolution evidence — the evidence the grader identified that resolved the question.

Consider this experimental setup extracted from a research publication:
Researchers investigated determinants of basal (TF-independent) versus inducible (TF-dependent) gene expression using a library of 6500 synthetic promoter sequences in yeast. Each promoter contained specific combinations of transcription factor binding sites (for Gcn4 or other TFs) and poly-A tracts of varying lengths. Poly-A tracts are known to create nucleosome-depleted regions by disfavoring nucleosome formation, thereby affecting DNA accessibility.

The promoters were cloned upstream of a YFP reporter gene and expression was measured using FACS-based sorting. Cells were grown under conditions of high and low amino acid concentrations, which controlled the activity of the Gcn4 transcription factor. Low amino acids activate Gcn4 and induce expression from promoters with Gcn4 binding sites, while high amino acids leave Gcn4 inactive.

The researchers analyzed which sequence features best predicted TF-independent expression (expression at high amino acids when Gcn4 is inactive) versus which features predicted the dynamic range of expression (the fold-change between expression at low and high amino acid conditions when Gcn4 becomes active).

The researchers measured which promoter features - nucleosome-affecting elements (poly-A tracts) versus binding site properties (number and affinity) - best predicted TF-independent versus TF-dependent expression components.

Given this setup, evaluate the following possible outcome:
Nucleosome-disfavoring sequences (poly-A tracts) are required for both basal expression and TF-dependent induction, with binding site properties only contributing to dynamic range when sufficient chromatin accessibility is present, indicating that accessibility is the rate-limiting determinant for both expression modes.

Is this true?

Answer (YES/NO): NO